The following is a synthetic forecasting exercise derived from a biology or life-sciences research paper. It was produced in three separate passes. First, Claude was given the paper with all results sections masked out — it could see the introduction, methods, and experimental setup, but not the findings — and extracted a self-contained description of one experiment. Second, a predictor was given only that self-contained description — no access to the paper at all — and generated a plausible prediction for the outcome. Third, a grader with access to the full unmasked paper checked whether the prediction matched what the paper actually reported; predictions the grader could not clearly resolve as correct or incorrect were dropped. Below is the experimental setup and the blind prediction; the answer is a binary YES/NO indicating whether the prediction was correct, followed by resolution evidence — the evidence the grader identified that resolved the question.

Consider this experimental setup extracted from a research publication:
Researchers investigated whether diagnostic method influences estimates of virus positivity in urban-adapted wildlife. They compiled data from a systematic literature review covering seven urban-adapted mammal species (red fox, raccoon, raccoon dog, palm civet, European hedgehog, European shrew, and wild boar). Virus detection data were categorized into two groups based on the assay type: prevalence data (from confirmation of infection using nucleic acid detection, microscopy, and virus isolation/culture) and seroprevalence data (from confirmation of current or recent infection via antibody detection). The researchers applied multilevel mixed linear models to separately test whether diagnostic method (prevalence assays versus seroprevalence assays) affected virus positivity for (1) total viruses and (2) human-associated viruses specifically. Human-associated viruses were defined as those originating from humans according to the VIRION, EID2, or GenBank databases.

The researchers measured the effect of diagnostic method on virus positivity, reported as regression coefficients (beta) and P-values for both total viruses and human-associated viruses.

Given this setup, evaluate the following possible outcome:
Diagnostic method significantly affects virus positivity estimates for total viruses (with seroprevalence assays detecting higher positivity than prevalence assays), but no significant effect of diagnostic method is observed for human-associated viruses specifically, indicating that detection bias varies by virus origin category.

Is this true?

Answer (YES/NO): NO